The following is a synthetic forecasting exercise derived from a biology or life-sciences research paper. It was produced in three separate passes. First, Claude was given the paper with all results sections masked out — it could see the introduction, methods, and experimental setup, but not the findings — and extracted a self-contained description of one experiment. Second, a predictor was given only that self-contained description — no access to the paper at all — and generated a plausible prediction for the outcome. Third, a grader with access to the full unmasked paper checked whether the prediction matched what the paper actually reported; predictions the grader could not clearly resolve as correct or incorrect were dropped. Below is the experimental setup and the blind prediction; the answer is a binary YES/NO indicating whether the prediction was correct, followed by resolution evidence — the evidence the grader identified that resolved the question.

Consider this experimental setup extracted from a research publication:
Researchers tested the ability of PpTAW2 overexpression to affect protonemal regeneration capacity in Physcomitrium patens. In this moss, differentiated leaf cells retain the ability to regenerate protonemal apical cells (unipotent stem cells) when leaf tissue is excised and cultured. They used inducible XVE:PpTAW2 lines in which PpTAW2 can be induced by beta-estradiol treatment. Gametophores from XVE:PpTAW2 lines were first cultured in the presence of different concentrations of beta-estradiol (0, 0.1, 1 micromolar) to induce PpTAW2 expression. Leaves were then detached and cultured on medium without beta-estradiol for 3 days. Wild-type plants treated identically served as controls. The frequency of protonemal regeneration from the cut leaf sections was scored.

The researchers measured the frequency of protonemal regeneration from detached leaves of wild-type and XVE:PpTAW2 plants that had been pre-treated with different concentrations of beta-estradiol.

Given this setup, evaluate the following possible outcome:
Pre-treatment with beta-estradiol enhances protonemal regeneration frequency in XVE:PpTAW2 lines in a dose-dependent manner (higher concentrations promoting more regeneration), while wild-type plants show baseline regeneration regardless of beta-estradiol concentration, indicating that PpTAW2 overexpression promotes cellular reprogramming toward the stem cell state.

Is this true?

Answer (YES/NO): NO